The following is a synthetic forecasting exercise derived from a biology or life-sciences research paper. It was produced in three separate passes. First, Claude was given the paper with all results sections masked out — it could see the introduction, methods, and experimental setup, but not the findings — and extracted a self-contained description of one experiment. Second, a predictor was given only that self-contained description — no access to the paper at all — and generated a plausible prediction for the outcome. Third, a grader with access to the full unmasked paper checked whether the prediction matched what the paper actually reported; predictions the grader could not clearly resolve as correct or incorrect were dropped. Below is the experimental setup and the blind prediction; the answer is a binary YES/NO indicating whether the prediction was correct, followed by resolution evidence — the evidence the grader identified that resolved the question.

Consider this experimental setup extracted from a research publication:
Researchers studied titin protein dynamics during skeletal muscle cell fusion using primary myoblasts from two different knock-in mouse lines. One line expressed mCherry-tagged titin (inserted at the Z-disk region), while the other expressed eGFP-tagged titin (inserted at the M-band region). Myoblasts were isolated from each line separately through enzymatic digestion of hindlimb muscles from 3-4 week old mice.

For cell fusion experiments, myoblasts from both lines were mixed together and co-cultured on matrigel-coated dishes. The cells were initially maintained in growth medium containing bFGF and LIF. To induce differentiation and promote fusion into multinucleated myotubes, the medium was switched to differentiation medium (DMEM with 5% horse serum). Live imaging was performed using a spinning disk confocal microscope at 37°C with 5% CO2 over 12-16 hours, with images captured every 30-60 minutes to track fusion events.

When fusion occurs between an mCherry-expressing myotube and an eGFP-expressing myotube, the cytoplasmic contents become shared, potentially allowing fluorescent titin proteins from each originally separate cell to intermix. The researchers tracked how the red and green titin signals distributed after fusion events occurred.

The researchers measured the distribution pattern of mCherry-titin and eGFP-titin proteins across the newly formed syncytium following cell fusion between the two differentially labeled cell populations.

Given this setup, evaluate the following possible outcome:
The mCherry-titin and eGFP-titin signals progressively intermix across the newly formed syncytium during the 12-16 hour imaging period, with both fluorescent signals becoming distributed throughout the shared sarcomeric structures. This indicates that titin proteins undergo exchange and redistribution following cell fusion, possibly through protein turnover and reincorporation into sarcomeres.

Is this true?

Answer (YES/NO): YES